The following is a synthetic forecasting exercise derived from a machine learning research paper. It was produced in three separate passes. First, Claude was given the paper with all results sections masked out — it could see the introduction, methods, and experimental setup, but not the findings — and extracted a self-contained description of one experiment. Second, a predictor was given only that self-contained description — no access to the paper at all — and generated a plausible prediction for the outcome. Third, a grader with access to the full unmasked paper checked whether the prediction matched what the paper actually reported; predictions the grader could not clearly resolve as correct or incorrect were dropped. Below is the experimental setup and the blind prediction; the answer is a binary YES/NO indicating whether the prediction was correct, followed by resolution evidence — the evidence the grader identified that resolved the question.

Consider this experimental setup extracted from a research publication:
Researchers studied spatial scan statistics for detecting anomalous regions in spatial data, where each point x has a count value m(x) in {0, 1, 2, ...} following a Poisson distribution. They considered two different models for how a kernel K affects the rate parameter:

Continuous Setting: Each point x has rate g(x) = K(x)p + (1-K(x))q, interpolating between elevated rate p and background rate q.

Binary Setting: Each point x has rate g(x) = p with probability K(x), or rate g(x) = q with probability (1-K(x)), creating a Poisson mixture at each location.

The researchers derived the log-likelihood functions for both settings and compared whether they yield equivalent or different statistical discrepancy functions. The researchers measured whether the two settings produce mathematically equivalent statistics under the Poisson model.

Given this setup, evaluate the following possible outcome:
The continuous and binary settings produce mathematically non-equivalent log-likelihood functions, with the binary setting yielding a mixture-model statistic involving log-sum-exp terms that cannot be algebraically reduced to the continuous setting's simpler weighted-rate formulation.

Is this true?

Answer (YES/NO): YES